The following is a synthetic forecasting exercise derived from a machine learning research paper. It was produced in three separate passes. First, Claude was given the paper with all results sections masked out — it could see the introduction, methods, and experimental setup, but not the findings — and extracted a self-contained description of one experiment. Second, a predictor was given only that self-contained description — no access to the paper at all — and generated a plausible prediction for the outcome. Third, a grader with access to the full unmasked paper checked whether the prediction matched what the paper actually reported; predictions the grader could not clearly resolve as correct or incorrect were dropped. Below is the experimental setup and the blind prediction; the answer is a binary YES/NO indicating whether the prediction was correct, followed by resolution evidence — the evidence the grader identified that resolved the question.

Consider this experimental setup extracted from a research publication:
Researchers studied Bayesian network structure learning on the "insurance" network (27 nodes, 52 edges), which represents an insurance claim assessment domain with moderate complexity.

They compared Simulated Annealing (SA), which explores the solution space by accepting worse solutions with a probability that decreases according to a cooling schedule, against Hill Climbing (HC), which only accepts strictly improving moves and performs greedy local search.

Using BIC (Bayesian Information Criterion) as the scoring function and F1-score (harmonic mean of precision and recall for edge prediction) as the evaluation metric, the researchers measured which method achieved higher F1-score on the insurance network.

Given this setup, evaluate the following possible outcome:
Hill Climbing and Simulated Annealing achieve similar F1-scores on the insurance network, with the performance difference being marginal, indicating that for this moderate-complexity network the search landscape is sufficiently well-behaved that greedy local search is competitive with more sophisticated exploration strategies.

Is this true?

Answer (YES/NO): YES